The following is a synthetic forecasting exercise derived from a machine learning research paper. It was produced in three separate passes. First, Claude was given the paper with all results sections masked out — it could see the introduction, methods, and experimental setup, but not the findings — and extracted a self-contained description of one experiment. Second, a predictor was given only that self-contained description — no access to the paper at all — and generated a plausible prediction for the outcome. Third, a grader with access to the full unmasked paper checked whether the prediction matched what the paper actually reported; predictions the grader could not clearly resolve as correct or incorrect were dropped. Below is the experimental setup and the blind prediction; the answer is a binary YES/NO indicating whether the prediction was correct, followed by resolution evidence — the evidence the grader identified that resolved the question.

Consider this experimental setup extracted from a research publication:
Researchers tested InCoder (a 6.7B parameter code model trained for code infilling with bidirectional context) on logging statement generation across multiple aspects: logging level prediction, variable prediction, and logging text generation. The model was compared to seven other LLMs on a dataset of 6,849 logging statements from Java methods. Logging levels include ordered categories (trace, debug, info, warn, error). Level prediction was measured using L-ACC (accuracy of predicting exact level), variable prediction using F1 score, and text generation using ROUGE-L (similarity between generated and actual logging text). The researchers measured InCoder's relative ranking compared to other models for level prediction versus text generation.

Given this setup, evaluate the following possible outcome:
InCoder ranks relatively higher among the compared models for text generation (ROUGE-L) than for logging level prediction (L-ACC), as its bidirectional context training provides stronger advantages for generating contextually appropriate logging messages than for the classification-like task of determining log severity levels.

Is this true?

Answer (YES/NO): YES